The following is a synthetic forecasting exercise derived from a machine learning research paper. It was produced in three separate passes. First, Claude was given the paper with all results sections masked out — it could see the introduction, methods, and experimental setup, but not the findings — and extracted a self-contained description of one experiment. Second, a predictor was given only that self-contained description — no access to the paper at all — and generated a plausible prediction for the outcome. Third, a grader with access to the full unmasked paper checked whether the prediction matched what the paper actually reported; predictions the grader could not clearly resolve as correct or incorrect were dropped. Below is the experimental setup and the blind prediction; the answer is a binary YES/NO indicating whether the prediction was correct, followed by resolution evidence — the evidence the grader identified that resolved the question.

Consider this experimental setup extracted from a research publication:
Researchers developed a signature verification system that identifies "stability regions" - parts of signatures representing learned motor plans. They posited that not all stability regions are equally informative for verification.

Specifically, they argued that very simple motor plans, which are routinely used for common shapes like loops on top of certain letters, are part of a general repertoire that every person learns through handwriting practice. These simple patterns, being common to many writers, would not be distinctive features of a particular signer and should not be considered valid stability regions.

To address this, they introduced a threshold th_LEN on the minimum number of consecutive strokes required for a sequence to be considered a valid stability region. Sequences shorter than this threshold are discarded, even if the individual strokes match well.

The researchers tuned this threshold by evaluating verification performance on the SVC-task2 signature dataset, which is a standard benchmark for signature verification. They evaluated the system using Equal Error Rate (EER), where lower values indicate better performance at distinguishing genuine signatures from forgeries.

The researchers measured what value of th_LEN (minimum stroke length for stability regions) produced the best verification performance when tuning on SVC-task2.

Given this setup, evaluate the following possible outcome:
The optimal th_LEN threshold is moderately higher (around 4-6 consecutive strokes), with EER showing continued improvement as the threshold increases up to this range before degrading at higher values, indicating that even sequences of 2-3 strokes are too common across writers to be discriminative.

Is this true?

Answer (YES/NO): NO